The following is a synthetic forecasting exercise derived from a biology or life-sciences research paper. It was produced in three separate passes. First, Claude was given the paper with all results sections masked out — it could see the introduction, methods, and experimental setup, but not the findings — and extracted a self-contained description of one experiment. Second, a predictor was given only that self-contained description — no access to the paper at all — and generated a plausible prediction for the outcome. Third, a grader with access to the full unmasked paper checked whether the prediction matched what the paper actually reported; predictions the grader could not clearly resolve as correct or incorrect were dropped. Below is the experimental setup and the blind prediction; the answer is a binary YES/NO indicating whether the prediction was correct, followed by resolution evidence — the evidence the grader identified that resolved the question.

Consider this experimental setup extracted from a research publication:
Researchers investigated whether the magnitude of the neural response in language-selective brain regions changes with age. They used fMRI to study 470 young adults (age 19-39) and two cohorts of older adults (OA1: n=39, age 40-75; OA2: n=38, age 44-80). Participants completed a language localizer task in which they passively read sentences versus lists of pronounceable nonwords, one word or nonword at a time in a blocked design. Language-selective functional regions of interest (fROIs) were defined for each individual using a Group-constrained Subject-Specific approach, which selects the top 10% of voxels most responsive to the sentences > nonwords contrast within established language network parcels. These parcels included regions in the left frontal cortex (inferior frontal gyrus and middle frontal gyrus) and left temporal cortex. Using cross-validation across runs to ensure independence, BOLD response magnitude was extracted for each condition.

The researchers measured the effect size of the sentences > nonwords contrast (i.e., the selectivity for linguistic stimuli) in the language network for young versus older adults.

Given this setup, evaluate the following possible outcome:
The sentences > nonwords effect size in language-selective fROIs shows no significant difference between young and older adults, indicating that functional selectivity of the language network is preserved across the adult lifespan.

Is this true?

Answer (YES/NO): NO